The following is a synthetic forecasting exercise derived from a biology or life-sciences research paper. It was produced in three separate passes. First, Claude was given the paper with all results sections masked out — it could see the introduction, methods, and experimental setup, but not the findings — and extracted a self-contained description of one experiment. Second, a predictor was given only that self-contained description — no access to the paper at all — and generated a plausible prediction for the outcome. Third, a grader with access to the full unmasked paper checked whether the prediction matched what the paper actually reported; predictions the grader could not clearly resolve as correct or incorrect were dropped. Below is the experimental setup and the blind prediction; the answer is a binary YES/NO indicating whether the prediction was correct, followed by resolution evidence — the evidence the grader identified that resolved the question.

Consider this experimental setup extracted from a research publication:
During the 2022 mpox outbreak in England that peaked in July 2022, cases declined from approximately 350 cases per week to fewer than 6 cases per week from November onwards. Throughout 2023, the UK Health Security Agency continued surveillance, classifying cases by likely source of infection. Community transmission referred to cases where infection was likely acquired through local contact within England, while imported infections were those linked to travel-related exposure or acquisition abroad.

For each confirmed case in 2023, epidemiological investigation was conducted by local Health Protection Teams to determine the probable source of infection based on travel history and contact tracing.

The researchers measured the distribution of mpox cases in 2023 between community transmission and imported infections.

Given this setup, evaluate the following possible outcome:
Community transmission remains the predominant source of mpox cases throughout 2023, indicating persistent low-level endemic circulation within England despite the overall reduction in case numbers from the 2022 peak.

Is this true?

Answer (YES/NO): NO